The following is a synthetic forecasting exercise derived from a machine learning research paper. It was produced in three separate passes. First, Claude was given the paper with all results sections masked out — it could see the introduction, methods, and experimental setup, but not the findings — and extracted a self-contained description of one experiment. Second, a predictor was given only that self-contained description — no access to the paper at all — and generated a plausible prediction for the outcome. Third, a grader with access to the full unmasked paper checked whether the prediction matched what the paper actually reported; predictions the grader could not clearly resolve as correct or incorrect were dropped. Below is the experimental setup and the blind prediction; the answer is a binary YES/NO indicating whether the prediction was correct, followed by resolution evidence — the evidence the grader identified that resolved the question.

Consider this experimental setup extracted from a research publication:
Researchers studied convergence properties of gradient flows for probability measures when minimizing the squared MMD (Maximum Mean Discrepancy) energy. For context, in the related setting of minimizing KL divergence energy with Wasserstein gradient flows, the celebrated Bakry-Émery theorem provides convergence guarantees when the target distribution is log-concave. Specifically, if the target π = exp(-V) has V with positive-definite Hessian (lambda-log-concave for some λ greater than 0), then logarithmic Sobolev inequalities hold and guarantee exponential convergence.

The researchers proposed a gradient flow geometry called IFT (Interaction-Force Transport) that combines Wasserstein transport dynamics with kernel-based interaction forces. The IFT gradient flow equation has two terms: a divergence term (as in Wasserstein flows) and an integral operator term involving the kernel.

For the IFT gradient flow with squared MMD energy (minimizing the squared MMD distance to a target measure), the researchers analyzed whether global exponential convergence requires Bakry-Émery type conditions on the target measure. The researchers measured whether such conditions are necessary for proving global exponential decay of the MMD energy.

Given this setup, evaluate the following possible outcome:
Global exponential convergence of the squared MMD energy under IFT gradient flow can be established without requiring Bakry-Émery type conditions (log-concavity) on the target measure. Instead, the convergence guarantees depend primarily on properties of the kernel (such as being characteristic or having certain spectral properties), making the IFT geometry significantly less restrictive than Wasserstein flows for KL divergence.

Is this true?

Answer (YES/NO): NO